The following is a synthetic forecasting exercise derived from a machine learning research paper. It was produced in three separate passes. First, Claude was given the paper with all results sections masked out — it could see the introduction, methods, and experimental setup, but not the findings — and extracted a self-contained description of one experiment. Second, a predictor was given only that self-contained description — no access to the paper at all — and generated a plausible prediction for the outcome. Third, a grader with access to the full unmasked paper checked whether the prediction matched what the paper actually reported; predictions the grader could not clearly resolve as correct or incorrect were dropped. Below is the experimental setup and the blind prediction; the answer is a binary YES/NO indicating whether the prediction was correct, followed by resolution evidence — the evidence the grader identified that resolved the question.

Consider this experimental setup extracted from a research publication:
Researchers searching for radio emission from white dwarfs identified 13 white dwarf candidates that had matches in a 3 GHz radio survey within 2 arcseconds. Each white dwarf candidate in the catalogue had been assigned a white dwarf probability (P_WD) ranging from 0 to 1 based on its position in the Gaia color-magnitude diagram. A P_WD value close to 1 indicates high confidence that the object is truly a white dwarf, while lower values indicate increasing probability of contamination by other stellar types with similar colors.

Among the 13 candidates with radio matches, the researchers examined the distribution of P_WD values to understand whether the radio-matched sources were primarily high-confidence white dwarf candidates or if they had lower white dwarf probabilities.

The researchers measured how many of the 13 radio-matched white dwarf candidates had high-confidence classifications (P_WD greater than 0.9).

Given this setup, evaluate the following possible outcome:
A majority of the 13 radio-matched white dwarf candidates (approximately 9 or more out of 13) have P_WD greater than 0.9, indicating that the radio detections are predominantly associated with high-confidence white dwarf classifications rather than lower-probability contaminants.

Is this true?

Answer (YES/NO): NO